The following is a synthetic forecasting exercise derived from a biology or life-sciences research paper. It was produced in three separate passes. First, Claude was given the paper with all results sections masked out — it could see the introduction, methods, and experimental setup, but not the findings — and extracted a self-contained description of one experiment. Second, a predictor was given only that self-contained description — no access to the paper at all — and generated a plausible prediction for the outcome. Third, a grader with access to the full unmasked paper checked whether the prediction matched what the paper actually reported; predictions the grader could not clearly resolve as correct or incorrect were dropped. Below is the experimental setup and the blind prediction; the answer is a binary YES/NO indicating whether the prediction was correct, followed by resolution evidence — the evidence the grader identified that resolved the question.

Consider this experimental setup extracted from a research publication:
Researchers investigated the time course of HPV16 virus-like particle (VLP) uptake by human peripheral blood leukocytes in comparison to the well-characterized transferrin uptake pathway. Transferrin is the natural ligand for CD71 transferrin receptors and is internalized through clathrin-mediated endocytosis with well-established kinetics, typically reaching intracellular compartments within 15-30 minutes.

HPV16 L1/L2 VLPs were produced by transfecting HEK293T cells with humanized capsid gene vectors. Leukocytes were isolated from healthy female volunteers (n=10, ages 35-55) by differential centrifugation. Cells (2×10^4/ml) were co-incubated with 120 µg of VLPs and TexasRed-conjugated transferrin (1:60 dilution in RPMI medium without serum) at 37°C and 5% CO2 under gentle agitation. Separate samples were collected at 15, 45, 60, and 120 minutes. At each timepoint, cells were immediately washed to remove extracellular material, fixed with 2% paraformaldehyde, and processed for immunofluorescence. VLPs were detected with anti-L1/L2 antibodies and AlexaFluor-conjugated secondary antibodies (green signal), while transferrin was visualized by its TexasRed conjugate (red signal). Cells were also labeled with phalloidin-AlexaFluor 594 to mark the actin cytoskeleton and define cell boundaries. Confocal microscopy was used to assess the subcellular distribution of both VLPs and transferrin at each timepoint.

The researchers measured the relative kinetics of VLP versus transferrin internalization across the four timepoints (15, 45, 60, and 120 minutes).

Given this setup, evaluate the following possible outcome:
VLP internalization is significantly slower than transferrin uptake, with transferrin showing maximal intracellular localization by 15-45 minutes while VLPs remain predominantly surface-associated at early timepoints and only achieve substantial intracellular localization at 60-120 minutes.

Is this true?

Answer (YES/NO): NO